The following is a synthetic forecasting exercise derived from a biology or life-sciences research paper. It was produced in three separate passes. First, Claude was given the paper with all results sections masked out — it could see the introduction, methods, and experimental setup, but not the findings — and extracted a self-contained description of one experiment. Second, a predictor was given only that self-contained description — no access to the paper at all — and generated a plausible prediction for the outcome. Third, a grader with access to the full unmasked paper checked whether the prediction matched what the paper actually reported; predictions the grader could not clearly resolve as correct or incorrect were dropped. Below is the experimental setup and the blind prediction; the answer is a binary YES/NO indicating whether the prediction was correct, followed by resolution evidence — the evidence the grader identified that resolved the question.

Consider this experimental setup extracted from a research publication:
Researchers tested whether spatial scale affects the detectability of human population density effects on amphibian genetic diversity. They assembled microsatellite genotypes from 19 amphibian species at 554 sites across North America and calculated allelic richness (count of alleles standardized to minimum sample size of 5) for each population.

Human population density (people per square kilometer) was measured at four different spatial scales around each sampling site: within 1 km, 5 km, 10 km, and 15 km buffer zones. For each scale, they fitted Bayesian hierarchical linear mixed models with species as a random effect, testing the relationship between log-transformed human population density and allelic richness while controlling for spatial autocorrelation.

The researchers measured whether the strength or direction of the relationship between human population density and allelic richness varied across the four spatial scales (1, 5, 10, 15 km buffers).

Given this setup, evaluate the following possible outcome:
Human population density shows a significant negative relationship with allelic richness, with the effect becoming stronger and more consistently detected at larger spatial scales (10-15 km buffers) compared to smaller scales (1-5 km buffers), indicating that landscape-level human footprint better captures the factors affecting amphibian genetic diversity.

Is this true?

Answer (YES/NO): NO